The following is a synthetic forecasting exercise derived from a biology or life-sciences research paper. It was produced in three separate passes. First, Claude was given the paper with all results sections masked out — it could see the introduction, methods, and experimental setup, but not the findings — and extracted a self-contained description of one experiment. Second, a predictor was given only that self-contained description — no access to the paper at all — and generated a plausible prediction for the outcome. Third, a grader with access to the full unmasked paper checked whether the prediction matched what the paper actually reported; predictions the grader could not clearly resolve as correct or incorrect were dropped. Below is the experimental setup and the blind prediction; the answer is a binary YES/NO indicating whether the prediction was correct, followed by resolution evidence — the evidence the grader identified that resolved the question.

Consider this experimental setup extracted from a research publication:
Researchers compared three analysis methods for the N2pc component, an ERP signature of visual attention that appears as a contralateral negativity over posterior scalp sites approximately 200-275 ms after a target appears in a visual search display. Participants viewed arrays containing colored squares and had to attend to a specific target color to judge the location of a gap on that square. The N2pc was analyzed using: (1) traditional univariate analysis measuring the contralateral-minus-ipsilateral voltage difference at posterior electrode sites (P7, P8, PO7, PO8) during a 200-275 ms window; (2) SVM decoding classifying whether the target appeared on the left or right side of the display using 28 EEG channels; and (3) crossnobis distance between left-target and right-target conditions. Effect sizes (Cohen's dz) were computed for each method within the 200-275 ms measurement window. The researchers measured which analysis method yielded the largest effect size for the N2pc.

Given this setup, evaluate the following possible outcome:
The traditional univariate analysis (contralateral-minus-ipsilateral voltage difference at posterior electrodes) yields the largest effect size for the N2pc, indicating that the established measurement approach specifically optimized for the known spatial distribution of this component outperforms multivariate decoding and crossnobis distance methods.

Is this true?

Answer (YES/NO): YES